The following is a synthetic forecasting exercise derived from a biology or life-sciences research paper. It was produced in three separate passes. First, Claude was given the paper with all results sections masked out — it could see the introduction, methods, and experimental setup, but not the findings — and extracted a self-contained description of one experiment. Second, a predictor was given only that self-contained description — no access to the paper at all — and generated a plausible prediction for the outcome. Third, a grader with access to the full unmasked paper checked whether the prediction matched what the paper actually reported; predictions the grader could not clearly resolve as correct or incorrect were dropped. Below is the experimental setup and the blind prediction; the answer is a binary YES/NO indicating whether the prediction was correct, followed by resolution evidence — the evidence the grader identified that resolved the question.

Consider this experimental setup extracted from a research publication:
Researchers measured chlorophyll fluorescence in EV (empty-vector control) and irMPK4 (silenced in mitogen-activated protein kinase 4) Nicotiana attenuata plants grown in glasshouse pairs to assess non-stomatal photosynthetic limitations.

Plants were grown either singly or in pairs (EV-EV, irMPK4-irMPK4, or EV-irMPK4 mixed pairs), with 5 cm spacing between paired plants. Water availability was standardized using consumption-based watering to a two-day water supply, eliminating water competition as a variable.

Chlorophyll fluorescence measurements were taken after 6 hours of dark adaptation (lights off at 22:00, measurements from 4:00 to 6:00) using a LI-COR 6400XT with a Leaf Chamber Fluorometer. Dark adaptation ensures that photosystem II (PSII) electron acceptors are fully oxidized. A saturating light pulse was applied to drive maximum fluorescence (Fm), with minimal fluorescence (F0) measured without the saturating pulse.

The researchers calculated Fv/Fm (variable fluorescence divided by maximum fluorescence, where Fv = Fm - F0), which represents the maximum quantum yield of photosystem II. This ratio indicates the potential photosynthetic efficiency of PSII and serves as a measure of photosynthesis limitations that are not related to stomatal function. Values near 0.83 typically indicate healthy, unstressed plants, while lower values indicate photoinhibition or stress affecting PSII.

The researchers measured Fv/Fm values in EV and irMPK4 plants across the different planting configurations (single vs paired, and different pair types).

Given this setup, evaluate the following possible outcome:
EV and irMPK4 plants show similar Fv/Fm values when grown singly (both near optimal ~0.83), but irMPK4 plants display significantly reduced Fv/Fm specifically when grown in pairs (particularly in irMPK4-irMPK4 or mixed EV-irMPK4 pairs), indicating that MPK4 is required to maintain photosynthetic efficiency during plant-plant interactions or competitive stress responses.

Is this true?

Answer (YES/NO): NO